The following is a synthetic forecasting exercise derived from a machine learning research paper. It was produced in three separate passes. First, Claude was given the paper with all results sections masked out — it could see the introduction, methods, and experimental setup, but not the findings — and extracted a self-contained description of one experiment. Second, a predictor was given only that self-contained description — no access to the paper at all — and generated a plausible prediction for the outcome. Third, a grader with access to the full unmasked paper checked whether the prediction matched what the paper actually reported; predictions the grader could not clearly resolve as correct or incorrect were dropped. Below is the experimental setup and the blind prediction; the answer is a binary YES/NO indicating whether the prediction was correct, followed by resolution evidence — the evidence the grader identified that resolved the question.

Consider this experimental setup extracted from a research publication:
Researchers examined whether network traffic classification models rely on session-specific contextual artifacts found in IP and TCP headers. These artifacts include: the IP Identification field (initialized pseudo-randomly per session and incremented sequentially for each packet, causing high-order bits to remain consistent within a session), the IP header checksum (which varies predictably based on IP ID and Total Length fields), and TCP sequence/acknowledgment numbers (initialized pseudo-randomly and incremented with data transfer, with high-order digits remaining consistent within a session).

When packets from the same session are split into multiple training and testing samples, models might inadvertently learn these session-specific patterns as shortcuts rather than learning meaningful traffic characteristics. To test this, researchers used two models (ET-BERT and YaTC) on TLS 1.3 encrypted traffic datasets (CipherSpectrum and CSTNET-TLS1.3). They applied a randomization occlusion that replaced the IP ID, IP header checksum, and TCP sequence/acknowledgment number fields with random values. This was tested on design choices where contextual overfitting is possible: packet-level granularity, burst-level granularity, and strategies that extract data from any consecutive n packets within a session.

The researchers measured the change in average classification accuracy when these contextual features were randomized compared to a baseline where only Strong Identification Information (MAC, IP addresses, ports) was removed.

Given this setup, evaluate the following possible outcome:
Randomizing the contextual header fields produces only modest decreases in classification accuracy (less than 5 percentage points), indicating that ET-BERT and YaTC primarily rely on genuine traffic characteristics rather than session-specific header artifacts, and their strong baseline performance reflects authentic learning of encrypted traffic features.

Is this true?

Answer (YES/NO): NO